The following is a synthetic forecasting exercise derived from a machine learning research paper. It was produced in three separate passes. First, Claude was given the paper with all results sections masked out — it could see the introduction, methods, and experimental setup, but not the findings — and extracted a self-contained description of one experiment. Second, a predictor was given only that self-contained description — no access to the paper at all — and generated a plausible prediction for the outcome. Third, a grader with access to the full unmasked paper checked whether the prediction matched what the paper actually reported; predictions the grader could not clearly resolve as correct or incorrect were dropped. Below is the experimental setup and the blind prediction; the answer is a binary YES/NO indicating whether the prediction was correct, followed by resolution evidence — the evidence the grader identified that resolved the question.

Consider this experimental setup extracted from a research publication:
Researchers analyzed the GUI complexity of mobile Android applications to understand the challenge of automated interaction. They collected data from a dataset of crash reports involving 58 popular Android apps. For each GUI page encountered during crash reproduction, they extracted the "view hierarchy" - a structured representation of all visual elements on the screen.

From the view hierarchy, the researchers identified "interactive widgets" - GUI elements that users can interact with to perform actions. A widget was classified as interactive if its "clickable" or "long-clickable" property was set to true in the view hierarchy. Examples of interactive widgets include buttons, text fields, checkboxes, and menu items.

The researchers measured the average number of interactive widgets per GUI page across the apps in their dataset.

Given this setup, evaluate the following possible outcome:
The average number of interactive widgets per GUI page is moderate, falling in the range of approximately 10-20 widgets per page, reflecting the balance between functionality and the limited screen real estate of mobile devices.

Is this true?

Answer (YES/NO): NO